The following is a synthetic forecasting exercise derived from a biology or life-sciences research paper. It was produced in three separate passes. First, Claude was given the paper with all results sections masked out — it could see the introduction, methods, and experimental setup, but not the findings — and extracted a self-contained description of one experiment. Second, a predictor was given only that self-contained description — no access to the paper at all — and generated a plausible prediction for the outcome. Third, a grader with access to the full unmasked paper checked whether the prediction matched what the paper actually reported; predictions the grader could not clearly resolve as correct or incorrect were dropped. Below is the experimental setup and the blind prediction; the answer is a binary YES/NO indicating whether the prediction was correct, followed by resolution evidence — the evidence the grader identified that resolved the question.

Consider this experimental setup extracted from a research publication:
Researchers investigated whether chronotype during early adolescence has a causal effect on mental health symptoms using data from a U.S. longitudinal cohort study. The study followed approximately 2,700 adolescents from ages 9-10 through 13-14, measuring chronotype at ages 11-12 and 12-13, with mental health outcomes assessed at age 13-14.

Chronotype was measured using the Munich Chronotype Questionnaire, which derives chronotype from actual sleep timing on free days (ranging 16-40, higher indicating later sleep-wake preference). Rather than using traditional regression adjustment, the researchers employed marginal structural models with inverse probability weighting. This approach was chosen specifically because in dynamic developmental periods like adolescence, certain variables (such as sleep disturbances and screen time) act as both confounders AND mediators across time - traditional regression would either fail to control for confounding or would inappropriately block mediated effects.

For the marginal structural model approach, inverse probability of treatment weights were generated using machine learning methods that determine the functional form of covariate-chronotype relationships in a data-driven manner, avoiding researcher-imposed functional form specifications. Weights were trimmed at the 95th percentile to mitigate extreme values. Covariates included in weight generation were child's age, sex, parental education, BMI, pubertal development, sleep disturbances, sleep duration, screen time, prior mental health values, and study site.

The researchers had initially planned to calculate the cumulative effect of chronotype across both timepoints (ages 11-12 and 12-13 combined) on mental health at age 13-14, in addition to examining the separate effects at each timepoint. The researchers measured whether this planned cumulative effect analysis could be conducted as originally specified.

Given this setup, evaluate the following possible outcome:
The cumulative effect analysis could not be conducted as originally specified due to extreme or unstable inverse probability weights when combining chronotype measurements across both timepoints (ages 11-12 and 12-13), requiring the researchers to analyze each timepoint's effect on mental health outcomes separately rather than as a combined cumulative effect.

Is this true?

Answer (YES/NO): NO